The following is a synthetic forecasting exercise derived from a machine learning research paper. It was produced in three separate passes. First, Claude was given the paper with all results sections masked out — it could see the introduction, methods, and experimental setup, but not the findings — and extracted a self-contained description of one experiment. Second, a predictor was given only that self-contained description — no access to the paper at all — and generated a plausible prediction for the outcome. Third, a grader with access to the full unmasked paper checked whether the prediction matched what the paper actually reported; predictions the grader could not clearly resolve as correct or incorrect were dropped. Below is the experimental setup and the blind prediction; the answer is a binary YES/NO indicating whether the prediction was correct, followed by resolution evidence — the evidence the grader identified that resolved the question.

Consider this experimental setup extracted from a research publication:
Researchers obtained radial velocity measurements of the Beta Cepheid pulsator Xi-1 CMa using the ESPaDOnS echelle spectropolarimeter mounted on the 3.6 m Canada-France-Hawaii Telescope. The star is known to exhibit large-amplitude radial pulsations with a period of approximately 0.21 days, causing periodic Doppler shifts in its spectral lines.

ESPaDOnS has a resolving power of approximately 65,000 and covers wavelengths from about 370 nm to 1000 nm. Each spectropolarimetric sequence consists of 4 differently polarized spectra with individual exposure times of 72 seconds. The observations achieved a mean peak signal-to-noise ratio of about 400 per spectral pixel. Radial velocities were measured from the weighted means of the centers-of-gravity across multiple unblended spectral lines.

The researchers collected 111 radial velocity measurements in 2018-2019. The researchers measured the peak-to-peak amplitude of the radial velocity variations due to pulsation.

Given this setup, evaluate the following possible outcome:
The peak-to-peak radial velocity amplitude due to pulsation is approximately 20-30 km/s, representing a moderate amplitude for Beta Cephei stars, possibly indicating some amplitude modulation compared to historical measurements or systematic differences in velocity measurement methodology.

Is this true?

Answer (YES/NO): NO